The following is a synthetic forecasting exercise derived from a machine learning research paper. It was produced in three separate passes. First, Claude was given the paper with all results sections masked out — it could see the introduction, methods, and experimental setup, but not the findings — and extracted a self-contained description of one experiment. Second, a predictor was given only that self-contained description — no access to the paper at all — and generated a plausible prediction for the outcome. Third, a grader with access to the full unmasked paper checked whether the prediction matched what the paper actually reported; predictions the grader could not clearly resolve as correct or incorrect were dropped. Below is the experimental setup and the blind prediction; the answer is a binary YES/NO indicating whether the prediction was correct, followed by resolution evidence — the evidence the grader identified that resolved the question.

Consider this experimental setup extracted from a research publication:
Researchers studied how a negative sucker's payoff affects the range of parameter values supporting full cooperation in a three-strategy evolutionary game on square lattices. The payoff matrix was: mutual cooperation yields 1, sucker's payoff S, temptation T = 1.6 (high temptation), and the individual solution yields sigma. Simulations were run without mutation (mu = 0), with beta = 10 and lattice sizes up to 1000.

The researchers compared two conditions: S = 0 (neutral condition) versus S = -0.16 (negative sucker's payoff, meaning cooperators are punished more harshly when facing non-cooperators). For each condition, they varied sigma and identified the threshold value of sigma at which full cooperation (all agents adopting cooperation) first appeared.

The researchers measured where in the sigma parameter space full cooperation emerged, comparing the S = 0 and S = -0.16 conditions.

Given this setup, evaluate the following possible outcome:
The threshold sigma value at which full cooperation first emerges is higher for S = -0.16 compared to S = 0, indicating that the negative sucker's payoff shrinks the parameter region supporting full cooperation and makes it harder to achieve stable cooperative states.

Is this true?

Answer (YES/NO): NO